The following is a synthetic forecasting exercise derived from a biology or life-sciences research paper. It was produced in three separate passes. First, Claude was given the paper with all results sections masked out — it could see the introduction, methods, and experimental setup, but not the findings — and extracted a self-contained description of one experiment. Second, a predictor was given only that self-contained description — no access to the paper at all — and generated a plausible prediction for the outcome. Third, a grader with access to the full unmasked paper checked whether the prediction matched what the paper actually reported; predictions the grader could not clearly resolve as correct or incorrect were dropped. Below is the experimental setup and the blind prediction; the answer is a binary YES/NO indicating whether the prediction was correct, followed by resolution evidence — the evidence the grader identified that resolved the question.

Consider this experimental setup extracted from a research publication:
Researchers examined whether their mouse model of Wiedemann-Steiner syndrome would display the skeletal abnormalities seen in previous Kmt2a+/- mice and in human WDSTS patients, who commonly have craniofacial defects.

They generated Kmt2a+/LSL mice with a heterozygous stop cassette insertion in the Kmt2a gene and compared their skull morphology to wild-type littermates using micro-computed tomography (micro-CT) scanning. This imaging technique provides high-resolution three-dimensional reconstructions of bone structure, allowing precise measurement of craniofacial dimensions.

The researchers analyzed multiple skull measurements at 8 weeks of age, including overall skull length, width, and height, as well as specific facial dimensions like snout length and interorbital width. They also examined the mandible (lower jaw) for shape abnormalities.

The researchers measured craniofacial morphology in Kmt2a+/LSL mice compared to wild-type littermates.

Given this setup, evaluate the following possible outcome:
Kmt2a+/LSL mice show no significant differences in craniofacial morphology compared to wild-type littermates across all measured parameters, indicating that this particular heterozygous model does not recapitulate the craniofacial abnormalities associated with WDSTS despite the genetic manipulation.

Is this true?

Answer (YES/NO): NO